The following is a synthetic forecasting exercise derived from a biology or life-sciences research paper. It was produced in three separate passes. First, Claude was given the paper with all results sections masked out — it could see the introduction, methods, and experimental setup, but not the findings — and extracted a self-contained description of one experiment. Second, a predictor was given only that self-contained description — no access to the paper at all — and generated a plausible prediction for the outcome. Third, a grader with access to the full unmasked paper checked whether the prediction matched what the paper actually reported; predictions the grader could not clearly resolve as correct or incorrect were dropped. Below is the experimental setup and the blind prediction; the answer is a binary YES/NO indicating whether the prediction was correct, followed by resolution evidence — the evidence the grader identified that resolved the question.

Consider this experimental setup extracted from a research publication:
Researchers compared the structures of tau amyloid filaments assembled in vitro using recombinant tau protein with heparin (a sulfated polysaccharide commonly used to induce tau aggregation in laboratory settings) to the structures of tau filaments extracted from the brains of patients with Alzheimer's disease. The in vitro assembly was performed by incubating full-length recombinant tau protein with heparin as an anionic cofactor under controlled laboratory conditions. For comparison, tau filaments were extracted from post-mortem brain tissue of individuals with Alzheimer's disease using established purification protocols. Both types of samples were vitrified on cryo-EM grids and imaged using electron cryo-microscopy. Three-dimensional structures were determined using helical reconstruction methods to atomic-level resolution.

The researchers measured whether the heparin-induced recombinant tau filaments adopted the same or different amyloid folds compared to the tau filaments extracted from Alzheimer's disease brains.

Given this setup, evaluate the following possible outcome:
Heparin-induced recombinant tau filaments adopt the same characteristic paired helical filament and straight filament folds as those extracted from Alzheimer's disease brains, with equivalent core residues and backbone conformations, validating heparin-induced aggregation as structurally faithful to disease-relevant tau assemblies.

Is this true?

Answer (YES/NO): NO